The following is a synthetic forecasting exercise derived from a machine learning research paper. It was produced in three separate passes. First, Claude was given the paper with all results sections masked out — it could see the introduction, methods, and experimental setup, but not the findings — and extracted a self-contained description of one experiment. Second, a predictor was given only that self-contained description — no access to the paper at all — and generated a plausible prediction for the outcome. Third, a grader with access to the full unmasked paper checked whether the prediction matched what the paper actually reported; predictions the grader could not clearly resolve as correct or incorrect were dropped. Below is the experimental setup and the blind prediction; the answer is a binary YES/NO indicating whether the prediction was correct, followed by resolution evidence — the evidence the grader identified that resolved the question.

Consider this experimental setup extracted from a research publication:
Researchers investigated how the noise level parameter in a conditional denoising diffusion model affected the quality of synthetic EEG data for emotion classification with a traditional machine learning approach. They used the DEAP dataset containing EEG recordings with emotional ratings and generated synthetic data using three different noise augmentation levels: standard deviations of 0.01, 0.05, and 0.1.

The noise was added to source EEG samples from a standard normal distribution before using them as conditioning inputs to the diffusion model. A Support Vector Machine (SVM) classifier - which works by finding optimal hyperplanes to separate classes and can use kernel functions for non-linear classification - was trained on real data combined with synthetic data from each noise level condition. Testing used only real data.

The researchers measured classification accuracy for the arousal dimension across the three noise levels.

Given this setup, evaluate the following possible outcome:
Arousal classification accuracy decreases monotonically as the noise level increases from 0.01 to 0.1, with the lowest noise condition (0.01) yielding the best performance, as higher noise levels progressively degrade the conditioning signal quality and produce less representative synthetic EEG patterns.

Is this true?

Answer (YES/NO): NO